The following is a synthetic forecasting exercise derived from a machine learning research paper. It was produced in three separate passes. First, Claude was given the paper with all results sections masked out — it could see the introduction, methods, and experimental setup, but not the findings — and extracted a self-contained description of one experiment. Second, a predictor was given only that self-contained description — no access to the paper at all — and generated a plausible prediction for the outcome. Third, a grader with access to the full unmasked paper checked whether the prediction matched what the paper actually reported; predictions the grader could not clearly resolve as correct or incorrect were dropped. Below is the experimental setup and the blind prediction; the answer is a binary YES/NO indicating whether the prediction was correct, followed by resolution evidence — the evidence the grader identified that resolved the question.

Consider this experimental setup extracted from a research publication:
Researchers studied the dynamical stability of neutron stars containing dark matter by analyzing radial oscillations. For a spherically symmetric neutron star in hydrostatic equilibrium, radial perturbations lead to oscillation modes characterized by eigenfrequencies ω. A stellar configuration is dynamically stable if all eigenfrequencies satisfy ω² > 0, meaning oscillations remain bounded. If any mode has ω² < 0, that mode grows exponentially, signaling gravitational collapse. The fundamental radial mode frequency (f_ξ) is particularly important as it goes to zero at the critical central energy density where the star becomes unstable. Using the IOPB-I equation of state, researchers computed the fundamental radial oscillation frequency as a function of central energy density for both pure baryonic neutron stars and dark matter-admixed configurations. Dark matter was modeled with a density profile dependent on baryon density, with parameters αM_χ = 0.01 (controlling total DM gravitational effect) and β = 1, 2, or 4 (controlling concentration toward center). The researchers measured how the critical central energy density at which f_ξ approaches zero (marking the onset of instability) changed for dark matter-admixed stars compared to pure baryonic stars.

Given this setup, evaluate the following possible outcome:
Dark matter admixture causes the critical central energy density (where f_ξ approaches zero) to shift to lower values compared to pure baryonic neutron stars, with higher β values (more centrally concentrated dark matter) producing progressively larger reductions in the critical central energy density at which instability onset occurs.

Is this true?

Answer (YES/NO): NO